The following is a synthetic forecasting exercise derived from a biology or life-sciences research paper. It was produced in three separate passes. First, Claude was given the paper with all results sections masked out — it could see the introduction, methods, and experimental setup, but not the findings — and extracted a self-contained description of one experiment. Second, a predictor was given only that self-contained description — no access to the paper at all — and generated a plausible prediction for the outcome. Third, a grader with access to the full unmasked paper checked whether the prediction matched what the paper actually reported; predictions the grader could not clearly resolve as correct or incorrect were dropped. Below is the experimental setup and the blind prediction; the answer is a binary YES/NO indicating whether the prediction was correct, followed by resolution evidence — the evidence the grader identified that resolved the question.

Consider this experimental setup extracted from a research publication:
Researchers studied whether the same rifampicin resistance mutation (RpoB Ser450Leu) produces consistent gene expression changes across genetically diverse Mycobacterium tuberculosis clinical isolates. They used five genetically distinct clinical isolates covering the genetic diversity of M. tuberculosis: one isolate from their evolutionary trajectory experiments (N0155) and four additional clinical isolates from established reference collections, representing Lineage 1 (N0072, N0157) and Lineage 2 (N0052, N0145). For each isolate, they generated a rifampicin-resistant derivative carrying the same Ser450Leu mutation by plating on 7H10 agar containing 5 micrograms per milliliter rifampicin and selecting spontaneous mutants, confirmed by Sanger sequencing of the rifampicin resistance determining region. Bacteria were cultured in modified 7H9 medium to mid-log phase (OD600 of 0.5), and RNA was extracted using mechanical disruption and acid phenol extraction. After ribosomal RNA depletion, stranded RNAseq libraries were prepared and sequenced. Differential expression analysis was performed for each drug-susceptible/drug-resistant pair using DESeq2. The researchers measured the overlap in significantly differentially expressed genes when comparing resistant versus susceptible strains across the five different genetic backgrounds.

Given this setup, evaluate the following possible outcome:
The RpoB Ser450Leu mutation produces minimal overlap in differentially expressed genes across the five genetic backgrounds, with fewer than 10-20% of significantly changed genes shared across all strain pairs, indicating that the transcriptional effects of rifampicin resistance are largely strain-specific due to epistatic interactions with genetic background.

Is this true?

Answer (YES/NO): YES